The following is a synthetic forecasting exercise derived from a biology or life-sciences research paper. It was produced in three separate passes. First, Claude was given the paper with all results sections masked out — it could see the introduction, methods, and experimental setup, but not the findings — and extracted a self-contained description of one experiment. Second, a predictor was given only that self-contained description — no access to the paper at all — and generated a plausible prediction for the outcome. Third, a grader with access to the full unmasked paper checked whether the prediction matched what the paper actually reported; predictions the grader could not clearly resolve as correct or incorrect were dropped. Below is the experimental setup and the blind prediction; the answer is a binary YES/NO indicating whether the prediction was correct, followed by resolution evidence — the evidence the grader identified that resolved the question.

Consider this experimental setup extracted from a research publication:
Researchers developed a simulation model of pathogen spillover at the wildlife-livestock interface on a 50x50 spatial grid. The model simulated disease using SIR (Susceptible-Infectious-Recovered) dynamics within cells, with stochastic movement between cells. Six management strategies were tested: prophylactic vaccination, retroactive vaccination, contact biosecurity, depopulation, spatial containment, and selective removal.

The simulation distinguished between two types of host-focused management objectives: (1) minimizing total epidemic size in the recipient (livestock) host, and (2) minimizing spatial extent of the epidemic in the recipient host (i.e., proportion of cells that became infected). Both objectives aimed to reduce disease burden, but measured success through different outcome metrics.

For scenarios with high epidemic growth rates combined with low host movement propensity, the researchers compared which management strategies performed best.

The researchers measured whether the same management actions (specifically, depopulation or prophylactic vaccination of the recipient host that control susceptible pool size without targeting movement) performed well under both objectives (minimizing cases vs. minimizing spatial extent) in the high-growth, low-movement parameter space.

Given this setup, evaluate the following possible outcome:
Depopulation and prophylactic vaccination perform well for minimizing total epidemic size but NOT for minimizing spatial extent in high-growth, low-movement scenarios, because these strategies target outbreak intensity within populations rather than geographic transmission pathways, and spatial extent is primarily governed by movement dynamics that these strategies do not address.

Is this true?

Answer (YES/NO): NO